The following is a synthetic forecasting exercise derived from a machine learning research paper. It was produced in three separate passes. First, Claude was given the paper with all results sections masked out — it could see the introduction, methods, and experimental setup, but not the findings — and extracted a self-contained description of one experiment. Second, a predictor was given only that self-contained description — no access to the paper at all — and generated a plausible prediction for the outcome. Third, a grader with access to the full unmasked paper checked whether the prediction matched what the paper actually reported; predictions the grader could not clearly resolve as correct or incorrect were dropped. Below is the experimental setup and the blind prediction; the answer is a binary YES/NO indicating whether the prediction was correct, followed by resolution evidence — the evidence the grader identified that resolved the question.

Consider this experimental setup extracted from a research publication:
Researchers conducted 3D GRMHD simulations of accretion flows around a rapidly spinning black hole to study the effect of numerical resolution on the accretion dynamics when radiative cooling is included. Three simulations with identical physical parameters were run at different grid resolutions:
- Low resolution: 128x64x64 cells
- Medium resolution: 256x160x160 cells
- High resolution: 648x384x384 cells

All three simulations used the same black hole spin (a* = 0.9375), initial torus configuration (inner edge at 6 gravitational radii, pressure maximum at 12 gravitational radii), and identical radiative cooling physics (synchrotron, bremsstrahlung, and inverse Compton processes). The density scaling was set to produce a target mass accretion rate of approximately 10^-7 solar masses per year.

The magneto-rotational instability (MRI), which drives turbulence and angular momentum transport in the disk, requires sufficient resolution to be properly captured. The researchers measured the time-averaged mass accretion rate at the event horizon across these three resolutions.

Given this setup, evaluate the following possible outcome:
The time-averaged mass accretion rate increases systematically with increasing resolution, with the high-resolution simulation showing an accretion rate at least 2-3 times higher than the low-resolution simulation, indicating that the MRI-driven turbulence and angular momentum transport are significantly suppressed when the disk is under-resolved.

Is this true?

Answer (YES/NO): YES